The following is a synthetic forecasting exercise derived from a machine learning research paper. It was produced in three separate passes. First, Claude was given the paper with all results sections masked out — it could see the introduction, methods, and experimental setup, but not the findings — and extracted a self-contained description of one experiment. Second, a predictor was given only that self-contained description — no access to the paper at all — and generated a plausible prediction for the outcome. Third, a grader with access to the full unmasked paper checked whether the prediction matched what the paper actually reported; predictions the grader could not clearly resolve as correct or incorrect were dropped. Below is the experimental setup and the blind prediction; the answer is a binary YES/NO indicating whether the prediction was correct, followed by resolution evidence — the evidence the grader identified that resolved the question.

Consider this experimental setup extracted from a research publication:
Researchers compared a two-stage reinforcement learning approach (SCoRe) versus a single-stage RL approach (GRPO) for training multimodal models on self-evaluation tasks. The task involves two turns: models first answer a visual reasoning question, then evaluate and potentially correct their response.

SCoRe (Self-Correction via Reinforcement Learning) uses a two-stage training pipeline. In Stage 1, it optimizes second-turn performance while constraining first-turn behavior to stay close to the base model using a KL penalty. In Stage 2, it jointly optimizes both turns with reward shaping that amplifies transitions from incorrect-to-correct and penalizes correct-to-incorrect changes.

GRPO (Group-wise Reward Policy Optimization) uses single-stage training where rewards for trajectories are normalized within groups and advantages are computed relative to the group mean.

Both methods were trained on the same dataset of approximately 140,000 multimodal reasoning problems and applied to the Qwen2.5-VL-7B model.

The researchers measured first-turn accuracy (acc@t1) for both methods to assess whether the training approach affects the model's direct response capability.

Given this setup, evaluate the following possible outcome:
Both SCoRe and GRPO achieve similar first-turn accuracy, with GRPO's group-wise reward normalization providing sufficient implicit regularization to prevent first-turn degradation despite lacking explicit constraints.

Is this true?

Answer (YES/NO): NO